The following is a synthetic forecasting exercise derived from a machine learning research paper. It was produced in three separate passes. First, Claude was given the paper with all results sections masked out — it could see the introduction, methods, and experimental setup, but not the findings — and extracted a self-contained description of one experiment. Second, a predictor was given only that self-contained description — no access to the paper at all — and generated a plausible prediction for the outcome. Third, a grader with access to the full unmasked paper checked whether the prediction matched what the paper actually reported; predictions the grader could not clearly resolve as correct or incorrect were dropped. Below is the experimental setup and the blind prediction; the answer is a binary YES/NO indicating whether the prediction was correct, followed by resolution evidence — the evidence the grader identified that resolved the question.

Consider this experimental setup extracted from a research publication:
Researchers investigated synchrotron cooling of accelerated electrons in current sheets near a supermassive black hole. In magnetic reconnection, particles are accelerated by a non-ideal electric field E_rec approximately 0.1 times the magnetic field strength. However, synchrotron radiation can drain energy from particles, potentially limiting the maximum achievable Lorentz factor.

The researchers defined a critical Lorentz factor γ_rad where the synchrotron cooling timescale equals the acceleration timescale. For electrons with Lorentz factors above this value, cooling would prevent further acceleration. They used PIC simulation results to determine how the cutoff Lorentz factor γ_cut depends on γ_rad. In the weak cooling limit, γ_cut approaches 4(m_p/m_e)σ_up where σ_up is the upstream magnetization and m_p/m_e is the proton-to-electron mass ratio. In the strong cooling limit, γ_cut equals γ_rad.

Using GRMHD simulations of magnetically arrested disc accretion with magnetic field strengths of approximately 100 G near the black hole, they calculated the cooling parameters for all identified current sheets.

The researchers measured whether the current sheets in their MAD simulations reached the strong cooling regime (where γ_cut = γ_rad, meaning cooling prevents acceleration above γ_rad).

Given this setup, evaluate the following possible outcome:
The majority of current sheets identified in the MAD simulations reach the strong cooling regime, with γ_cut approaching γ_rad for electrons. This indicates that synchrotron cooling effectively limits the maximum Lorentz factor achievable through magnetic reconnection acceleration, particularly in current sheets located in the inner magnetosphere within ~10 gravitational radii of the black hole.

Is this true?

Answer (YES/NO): NO